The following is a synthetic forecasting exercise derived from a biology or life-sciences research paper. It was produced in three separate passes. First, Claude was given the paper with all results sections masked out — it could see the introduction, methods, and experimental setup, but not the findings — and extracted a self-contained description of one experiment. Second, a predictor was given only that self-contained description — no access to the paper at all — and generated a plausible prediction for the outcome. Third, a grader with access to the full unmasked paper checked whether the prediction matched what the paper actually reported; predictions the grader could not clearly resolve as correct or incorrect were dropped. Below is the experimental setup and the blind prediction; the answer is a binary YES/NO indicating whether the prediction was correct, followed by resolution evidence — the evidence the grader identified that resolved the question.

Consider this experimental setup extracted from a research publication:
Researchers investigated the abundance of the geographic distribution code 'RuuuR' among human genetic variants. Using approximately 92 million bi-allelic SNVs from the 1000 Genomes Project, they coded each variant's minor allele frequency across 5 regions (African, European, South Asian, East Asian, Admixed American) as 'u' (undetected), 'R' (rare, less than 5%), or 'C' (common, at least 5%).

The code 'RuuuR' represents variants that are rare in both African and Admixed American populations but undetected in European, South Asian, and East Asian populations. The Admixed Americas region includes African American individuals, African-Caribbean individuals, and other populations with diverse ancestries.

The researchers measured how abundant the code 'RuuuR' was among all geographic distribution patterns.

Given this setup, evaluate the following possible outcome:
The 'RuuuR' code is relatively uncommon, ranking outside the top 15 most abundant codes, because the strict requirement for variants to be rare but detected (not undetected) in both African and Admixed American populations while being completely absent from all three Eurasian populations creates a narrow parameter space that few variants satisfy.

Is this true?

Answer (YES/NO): NO